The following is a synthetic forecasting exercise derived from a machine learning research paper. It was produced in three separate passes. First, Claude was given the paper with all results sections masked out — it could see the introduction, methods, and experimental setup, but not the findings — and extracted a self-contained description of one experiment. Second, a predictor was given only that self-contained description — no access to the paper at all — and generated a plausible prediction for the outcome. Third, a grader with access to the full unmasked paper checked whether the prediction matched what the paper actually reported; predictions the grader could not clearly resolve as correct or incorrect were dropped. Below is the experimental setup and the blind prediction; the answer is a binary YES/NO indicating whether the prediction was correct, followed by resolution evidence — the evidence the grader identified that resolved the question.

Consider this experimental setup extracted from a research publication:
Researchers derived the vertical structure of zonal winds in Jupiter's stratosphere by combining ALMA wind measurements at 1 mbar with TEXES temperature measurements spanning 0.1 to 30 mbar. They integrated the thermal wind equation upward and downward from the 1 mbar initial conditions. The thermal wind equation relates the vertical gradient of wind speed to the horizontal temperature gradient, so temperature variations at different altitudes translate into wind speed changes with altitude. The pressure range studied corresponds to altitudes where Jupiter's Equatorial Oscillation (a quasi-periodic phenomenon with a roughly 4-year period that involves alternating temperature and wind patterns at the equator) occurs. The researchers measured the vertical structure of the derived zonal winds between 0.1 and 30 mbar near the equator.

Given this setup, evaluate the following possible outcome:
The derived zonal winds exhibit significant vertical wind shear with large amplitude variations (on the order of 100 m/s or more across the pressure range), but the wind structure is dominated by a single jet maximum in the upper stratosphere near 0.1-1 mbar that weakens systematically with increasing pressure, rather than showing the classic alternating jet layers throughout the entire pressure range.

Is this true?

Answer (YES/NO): NO